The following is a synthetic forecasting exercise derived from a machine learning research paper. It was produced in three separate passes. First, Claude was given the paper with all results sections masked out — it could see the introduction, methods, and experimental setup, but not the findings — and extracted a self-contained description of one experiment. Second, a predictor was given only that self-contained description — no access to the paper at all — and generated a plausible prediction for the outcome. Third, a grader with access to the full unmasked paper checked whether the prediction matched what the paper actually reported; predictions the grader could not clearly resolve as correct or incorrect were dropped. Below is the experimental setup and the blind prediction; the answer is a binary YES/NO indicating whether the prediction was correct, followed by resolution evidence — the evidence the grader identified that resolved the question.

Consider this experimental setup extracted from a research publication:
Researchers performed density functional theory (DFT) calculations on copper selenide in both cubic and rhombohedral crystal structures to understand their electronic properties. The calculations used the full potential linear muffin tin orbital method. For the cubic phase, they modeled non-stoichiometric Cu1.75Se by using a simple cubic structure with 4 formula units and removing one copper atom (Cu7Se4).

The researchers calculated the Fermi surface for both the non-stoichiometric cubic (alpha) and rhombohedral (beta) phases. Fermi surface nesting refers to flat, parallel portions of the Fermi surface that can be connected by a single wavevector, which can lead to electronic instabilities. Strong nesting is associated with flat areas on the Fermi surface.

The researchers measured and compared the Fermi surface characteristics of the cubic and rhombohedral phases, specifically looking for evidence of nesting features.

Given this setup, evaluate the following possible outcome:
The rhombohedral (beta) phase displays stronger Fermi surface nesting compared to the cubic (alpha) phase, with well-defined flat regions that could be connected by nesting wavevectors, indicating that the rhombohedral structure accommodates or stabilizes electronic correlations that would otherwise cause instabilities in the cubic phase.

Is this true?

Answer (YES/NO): NO